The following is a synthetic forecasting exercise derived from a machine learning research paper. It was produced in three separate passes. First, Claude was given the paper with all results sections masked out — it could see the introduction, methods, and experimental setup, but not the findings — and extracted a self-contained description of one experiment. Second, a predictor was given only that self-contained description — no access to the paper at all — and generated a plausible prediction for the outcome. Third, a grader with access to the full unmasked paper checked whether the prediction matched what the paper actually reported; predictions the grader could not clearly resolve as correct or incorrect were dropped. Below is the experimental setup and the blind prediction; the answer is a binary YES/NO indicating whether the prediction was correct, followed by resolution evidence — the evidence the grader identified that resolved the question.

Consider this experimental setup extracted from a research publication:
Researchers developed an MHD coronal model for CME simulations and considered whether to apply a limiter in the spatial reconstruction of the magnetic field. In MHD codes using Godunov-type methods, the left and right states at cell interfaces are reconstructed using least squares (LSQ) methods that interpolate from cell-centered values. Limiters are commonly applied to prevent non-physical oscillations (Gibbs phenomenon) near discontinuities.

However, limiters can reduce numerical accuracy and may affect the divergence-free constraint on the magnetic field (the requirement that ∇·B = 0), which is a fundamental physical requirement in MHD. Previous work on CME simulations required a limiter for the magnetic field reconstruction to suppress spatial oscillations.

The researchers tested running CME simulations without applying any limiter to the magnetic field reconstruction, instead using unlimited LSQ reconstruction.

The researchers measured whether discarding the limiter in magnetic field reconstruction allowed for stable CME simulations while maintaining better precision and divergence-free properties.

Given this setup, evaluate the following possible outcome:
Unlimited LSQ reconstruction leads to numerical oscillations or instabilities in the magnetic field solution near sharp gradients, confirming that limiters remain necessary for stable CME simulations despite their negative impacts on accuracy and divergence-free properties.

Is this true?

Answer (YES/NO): NO